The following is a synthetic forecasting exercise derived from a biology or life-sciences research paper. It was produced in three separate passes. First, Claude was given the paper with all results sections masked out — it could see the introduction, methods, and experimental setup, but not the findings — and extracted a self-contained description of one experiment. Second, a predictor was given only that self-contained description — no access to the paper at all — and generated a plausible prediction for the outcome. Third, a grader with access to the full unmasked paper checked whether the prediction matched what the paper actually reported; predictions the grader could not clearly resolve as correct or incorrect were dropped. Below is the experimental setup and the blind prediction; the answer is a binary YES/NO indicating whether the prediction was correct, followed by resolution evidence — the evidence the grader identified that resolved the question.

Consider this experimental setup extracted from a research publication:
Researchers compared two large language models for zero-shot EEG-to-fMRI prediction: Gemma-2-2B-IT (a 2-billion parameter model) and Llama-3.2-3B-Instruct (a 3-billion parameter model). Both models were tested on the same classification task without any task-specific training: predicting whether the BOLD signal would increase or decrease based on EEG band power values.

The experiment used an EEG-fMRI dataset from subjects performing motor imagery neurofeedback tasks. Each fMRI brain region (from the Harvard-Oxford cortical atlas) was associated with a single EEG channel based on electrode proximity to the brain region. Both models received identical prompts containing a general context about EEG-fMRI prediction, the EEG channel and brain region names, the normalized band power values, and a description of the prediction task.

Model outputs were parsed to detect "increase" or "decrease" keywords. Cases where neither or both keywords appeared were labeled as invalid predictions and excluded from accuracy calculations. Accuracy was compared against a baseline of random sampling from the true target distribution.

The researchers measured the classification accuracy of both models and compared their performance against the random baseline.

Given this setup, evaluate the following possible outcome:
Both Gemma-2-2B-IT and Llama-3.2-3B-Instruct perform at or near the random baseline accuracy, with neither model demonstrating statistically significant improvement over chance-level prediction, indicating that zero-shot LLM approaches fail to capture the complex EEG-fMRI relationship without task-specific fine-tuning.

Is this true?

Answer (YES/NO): NO